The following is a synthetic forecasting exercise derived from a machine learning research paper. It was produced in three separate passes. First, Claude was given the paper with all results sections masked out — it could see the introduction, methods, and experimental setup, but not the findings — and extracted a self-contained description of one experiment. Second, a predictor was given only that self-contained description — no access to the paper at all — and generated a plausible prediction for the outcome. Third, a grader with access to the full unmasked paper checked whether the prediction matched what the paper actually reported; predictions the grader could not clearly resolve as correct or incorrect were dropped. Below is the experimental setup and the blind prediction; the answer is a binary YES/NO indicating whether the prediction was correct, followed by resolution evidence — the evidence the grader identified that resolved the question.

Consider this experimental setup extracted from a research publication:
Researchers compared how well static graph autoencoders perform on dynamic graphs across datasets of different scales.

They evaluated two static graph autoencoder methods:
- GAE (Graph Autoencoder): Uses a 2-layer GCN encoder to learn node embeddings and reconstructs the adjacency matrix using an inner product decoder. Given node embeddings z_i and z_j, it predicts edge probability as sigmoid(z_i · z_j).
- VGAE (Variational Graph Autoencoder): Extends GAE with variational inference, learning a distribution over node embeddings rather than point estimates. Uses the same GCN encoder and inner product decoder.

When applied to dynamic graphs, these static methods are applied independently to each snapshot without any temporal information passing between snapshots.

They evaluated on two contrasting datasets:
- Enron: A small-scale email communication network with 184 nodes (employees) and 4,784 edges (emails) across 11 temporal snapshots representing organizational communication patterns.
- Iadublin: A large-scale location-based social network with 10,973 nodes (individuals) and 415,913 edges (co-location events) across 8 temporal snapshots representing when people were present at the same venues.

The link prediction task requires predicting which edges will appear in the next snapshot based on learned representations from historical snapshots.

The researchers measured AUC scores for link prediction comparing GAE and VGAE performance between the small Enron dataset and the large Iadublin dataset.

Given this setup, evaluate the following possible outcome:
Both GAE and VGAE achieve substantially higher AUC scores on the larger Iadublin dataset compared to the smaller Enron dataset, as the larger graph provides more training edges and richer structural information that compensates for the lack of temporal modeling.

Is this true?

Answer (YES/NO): NO